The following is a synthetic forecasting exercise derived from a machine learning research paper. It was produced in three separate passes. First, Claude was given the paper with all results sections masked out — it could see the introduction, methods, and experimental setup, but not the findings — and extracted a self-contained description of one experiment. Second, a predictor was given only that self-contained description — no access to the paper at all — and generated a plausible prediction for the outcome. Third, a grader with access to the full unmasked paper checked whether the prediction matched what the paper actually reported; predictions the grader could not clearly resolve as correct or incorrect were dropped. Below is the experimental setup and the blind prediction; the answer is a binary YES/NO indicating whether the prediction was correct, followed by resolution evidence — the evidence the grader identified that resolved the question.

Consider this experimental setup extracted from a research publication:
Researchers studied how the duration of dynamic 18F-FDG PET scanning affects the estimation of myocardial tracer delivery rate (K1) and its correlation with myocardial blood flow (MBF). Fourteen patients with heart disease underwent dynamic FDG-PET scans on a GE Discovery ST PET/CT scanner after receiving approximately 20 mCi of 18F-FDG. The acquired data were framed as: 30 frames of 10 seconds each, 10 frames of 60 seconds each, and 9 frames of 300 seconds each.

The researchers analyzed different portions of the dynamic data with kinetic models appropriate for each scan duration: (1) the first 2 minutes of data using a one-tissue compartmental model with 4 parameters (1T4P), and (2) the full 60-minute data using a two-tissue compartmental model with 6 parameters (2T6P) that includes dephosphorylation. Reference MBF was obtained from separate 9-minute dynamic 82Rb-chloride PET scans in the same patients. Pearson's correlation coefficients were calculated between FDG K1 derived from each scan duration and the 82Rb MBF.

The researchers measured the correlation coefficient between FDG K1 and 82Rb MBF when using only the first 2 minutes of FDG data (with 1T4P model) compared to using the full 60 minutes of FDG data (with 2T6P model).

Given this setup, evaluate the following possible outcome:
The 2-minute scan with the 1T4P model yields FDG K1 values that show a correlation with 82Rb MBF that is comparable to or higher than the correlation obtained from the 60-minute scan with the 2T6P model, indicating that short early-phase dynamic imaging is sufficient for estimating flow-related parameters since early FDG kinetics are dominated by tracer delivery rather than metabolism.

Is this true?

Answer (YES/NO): NO